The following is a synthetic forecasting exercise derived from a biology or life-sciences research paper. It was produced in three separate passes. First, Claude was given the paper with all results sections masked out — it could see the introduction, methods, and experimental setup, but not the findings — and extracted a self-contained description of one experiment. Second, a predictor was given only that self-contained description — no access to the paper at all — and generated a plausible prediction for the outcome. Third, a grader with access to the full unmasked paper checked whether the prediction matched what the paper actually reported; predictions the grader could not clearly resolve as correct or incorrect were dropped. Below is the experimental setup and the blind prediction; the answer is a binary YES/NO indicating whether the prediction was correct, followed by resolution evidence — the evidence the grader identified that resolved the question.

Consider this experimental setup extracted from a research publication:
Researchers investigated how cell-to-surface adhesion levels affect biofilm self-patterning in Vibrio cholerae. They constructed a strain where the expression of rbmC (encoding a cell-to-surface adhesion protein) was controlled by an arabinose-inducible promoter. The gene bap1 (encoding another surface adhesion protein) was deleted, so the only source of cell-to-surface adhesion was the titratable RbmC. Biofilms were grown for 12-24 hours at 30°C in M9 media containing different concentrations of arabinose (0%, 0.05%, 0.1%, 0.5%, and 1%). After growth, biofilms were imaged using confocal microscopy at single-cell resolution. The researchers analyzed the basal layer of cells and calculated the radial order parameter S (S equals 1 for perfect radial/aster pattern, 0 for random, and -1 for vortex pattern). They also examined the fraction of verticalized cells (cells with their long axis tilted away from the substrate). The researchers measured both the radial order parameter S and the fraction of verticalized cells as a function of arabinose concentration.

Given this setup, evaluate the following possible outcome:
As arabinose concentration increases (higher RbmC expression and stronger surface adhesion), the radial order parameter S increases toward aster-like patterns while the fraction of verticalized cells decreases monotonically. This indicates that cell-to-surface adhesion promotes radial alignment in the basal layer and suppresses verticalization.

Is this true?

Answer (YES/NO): NO